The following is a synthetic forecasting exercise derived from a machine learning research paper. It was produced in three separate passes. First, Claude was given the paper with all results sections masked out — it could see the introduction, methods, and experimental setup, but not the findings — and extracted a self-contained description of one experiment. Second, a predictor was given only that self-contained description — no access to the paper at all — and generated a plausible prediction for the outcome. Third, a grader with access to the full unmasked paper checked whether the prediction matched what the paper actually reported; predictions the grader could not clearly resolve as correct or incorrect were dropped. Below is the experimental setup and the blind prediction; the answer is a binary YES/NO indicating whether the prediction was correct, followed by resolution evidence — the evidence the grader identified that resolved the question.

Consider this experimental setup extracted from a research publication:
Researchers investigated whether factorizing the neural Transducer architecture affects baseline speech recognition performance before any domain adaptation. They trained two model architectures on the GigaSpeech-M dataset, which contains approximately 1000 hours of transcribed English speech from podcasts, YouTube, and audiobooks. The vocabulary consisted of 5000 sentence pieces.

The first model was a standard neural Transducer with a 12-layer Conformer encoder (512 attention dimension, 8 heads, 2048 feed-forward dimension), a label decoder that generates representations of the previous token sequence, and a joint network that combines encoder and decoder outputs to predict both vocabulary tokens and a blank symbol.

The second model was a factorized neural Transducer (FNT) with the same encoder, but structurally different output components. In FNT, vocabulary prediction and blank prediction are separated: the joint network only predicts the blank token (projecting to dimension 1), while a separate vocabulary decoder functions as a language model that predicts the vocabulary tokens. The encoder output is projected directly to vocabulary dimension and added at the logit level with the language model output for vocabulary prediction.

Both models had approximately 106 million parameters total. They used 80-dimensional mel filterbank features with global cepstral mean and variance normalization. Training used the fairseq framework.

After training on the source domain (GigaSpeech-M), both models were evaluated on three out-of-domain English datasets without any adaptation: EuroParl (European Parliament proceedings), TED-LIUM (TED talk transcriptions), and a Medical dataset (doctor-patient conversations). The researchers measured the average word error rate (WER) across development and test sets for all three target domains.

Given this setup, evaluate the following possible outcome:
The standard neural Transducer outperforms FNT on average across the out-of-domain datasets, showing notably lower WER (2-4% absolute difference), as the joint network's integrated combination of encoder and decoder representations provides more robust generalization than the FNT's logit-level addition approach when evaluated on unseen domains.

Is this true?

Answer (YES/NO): NO